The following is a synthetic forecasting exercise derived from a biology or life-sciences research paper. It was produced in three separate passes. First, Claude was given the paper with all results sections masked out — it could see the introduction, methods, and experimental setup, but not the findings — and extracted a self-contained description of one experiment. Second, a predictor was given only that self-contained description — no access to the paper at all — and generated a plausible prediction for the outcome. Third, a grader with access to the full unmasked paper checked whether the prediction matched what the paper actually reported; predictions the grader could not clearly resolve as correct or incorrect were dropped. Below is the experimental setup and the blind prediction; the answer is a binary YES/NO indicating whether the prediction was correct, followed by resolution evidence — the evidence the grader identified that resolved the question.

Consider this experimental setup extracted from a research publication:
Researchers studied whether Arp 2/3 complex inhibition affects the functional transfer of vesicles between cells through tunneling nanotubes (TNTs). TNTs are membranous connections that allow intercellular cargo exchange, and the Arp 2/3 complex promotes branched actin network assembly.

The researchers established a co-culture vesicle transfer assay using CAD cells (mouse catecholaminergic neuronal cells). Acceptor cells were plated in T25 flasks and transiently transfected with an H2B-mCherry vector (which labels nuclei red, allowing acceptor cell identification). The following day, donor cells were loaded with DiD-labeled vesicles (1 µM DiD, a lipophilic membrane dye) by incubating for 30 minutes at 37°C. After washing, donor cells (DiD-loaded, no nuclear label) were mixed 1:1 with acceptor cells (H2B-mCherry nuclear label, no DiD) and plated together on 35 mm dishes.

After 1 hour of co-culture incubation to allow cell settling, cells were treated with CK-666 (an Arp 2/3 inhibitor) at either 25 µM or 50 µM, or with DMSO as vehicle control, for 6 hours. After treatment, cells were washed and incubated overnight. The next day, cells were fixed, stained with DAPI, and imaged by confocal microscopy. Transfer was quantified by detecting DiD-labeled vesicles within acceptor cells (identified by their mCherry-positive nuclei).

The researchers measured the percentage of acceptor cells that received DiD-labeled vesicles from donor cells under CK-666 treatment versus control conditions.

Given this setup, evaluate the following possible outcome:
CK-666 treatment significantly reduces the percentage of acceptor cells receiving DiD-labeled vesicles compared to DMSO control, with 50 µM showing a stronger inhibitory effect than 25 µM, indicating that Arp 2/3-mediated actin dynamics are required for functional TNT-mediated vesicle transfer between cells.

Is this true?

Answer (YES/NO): NO